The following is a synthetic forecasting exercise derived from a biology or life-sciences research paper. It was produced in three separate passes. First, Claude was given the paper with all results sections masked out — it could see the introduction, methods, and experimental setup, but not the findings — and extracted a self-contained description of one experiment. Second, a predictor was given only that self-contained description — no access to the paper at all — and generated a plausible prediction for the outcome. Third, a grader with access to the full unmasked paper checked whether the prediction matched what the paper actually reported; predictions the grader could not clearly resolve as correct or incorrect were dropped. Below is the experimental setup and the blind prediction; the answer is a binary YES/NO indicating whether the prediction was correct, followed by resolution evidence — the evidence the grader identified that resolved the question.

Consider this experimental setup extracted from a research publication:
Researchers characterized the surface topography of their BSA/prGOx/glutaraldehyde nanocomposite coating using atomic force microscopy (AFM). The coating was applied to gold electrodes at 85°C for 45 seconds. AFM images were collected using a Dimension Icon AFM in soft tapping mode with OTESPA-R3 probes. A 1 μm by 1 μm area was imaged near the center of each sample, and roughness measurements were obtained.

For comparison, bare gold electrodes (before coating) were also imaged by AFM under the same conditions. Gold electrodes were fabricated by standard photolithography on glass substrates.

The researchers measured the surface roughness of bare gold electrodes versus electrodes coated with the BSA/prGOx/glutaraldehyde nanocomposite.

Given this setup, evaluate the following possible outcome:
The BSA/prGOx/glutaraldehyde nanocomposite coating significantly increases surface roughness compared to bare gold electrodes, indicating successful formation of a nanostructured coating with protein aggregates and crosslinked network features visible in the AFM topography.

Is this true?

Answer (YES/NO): YES